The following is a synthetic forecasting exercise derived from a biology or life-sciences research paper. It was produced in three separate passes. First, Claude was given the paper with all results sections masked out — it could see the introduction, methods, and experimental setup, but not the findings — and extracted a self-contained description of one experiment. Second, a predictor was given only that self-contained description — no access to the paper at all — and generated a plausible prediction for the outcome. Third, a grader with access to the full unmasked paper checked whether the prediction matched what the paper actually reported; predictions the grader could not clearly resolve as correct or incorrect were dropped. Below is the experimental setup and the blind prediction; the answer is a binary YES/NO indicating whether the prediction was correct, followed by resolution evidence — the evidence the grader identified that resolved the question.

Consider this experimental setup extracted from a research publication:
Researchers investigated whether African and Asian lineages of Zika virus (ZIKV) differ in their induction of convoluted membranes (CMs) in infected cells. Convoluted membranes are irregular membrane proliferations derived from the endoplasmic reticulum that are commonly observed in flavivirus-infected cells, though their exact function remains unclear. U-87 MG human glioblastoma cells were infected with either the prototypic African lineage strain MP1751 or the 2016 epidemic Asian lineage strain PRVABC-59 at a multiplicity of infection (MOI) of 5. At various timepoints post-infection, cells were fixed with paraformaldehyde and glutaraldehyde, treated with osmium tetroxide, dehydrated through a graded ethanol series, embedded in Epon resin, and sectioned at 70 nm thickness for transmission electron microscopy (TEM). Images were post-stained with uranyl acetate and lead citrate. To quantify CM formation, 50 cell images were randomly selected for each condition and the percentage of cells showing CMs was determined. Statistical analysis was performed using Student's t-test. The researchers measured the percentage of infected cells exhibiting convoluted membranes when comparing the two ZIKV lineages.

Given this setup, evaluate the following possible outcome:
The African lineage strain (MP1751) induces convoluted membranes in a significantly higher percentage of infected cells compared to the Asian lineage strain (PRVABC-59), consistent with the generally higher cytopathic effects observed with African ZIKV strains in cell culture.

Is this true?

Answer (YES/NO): NO